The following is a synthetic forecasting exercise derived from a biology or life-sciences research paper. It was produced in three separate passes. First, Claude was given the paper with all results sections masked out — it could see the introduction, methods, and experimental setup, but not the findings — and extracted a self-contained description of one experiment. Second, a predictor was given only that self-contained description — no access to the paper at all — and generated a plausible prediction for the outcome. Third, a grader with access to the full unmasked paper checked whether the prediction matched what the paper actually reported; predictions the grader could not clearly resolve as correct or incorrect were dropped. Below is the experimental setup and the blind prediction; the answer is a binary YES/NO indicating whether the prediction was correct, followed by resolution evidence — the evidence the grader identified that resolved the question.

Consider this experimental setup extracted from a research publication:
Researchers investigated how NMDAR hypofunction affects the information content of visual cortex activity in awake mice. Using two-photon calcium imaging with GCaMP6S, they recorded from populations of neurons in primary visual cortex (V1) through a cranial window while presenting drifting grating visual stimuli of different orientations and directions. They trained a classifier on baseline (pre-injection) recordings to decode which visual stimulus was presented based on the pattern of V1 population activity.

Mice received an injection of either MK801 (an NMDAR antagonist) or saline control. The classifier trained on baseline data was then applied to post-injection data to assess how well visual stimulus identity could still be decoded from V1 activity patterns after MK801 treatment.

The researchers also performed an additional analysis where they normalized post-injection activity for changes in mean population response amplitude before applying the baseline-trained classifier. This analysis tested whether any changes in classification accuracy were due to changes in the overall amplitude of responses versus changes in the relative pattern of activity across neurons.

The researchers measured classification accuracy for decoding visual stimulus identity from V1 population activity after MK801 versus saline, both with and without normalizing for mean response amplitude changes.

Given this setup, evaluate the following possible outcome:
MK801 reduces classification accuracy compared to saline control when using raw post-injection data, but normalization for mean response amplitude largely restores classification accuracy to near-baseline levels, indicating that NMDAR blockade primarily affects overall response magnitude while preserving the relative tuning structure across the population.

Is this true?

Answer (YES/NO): NO